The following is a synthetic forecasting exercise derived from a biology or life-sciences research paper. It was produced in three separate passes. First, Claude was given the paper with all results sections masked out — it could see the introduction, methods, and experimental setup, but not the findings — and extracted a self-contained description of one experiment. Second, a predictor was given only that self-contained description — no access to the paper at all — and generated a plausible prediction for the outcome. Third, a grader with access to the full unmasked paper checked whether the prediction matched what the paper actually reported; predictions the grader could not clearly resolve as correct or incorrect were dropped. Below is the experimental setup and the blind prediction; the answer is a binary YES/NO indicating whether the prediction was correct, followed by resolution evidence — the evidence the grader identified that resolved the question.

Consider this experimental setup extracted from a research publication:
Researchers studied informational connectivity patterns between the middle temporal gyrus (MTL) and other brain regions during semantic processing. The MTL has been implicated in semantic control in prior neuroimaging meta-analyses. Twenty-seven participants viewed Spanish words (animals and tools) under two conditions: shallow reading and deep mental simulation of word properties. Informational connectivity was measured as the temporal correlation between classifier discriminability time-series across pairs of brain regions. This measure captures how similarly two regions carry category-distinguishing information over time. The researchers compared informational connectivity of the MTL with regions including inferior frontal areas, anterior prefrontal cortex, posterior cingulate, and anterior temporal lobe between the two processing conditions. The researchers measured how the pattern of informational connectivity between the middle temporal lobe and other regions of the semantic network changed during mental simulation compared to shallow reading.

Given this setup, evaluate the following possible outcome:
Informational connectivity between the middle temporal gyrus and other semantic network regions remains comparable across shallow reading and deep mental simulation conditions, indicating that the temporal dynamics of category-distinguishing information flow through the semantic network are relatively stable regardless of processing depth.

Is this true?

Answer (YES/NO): NO